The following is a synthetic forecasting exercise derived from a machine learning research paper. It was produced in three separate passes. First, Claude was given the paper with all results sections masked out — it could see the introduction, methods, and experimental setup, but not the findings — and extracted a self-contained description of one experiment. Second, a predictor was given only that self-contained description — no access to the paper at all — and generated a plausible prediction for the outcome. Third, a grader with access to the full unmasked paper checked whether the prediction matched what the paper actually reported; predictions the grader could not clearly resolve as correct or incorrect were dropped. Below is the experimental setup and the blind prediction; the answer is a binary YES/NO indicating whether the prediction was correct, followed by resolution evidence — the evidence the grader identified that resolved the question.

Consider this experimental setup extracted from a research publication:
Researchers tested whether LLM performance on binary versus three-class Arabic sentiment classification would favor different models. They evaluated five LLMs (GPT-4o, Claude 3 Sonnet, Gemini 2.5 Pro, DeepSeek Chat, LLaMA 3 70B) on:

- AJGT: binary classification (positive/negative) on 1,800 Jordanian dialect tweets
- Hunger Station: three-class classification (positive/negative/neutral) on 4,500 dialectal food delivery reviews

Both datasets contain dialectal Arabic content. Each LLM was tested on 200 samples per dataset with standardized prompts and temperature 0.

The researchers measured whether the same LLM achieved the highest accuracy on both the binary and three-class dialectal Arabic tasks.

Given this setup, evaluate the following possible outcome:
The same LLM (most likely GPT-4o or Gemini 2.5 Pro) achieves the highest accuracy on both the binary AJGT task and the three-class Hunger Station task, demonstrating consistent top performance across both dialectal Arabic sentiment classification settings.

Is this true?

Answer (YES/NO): NO